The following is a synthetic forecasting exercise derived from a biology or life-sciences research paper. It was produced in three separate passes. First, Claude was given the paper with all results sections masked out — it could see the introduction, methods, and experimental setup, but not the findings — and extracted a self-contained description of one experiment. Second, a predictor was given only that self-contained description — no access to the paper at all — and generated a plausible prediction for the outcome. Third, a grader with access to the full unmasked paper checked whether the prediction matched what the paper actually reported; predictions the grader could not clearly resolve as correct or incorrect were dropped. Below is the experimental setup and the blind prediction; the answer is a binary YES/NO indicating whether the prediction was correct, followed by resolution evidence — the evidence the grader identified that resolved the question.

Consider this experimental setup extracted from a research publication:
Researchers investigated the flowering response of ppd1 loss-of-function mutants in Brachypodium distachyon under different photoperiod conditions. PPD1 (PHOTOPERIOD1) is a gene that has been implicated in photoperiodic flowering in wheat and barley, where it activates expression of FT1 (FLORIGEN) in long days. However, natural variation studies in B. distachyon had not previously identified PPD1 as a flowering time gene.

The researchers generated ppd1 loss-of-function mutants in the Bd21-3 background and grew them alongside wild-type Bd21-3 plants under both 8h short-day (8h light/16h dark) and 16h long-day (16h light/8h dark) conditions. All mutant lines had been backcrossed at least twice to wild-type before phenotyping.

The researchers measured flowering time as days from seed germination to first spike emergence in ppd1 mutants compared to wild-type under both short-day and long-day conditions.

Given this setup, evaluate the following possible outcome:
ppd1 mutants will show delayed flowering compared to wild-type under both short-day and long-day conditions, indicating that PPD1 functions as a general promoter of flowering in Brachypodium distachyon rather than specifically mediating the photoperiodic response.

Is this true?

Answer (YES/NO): NO